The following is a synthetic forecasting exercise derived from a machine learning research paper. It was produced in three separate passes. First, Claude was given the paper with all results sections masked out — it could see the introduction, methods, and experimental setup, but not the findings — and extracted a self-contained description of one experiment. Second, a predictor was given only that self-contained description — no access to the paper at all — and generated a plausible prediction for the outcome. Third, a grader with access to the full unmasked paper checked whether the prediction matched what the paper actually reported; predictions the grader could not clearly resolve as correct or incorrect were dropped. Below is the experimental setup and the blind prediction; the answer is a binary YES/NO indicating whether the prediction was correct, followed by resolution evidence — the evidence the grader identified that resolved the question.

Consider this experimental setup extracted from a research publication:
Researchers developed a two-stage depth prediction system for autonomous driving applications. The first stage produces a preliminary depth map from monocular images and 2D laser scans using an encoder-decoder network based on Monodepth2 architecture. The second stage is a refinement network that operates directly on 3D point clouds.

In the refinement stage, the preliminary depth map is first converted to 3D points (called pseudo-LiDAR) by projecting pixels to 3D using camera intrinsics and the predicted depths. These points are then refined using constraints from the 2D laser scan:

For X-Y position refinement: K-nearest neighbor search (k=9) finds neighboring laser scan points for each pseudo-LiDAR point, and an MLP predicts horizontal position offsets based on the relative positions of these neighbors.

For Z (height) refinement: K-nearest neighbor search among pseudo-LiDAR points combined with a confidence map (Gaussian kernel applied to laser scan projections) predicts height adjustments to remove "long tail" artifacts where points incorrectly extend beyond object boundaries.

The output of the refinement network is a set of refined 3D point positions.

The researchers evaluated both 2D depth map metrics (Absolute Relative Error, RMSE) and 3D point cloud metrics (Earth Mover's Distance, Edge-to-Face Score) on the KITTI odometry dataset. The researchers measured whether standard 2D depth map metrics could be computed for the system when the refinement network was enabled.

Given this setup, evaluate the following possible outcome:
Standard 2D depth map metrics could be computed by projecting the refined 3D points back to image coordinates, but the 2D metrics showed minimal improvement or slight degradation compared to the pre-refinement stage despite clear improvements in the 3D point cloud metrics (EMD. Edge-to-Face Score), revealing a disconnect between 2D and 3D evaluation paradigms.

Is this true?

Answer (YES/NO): NO